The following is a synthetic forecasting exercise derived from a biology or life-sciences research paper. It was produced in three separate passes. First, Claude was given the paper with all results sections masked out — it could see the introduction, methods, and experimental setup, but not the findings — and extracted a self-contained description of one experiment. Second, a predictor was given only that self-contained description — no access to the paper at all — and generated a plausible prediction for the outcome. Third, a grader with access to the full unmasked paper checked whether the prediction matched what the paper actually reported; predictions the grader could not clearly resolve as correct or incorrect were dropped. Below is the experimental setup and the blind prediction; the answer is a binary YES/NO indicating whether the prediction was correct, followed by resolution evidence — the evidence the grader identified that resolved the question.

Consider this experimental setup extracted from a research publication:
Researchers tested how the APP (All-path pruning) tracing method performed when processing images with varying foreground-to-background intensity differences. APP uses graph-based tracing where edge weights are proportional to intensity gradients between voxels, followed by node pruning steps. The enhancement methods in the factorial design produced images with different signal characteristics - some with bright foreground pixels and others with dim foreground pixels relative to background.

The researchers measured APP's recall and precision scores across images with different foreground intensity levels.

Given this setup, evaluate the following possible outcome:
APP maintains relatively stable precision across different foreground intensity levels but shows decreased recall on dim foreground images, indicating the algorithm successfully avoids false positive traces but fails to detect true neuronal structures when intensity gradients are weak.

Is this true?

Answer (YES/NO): NO